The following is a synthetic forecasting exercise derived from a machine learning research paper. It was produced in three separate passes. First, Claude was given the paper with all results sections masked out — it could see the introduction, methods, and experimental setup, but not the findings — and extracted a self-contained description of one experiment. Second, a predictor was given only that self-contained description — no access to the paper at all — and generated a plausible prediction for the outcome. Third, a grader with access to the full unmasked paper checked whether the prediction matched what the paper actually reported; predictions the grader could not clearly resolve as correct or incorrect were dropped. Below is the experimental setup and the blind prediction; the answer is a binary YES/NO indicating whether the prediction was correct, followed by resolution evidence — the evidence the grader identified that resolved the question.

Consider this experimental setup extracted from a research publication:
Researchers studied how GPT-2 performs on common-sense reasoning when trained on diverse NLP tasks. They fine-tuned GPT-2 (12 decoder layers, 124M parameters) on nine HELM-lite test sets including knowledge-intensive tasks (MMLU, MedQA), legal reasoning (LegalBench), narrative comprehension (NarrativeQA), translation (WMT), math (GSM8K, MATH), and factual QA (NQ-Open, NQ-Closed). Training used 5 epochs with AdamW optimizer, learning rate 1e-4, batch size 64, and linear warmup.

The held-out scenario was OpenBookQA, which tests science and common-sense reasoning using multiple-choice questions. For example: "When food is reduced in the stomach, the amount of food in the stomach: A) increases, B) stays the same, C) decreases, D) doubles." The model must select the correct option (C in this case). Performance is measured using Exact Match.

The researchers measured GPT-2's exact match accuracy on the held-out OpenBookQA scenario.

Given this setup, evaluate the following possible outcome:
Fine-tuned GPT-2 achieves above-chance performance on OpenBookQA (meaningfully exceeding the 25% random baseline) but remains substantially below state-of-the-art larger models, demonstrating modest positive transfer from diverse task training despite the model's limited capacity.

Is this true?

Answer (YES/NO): NO